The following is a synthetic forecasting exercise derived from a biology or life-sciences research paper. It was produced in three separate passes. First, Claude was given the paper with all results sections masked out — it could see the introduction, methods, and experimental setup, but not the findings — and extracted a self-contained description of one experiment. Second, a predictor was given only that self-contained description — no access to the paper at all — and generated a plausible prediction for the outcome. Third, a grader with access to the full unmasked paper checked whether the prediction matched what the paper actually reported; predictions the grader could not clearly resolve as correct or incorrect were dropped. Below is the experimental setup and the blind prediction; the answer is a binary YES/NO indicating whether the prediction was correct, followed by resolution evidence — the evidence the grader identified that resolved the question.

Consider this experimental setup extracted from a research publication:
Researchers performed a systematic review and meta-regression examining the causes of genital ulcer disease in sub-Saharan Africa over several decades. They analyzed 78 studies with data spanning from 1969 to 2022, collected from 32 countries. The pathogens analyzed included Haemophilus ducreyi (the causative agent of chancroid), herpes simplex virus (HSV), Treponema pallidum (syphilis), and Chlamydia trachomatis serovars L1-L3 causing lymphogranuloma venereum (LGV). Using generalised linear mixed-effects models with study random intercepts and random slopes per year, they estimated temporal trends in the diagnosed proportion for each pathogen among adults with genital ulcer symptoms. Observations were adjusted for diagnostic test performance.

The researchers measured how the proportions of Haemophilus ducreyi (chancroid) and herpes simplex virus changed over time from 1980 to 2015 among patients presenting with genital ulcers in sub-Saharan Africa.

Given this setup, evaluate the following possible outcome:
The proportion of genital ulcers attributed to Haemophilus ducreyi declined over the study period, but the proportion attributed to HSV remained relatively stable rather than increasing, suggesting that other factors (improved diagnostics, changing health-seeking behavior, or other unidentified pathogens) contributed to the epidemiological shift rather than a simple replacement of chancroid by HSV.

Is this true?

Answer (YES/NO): NO